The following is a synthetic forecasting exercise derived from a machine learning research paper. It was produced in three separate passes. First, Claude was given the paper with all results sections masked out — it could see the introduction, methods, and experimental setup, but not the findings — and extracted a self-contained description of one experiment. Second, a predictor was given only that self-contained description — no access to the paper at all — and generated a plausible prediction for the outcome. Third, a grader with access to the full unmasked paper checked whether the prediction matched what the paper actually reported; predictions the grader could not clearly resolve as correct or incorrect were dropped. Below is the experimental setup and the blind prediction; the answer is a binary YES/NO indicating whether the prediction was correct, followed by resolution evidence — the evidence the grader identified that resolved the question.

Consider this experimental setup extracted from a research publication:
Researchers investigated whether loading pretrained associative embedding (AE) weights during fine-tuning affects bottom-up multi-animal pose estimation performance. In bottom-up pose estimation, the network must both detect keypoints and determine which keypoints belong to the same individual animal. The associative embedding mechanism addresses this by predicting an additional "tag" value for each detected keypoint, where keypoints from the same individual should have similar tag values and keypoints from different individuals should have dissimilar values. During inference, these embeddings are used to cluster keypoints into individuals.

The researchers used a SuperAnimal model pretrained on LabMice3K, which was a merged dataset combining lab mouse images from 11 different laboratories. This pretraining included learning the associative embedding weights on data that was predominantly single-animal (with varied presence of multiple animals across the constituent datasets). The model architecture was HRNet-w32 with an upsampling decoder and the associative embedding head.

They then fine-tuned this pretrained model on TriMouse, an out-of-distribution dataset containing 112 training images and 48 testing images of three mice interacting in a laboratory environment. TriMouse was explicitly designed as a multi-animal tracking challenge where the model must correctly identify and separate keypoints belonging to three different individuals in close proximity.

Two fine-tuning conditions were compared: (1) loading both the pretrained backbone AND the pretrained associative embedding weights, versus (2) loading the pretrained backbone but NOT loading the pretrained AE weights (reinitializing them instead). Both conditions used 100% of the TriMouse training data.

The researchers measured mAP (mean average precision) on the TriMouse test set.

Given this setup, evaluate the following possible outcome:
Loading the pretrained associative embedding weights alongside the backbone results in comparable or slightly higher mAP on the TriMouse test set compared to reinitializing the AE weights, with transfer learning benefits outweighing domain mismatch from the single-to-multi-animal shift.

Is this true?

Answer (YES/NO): NO